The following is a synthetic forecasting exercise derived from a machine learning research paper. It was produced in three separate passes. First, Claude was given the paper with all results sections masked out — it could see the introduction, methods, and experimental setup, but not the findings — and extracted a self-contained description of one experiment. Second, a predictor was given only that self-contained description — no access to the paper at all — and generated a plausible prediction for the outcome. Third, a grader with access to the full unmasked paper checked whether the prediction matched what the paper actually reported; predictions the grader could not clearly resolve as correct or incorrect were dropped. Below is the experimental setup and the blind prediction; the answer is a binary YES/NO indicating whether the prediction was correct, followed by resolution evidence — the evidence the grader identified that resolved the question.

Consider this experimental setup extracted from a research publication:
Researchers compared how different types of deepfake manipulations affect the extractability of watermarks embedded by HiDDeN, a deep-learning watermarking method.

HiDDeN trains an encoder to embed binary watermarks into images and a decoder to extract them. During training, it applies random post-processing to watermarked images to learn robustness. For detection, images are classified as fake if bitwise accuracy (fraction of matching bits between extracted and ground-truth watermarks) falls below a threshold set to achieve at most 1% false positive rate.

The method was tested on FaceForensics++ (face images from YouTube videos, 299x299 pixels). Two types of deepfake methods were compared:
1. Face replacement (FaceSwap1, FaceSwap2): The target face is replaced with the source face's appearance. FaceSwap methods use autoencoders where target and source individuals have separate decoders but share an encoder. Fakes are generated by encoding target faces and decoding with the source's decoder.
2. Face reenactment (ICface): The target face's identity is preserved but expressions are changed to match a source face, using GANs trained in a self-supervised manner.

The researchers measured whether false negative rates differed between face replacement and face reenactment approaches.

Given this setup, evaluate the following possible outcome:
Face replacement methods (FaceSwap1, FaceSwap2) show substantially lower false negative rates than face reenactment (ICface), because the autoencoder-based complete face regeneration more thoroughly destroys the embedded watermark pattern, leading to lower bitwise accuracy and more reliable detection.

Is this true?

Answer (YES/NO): NO